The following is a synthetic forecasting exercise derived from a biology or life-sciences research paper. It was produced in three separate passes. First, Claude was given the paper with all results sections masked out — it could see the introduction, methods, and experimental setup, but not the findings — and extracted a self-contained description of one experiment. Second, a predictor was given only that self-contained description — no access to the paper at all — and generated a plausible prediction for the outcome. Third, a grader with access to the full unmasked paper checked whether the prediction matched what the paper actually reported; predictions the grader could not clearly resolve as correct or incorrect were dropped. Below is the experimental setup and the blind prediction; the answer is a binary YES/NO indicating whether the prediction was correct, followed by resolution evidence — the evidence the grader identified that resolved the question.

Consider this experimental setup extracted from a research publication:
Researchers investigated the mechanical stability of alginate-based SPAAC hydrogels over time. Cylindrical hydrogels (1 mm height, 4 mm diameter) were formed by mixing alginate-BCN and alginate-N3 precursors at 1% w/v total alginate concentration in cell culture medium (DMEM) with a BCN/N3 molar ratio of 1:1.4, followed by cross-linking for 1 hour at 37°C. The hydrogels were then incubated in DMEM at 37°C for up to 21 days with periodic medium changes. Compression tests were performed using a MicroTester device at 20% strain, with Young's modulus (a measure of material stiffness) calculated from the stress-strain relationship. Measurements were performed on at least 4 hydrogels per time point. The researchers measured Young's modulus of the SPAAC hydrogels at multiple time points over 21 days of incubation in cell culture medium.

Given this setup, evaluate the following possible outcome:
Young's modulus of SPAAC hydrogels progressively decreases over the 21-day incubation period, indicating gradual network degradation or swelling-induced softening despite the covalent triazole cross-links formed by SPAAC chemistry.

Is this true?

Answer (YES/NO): NO